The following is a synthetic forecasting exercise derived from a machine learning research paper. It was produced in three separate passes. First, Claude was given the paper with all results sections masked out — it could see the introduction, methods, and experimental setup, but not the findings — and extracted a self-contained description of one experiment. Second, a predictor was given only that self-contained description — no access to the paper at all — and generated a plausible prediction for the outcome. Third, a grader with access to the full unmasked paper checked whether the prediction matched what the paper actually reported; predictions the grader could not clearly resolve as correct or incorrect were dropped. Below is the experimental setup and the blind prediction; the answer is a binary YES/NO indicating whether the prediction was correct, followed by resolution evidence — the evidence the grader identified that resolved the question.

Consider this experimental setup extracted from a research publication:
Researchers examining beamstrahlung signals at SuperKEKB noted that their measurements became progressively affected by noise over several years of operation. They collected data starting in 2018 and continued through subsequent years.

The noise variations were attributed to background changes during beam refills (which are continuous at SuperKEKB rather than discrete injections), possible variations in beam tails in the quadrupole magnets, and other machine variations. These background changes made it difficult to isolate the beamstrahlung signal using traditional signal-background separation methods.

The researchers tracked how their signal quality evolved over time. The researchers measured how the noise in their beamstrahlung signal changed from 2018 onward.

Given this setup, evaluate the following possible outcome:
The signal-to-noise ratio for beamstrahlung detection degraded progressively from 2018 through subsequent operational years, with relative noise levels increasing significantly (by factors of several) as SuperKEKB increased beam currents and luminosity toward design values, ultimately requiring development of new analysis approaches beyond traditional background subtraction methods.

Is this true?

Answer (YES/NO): NO